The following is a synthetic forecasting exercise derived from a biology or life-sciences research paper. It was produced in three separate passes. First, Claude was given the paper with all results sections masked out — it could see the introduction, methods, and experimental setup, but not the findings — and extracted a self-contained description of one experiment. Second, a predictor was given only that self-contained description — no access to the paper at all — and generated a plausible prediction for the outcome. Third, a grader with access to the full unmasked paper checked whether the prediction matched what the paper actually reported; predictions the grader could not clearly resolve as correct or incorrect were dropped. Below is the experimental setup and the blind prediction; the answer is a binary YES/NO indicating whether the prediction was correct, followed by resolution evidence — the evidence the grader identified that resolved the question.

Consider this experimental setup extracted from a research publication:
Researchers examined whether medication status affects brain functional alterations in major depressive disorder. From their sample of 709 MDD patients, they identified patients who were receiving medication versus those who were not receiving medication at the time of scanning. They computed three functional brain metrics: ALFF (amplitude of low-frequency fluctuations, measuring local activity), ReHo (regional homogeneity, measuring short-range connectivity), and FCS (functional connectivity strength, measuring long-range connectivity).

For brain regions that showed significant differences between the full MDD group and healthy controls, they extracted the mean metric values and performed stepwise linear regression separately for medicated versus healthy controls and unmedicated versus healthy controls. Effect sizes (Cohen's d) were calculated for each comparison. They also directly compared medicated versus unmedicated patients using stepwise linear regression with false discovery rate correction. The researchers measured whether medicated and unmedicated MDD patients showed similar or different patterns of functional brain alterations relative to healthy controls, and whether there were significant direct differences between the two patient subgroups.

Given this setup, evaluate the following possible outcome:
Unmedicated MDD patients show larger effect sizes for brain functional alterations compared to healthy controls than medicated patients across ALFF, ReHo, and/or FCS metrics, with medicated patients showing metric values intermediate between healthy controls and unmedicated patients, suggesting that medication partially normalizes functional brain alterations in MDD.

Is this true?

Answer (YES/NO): NO